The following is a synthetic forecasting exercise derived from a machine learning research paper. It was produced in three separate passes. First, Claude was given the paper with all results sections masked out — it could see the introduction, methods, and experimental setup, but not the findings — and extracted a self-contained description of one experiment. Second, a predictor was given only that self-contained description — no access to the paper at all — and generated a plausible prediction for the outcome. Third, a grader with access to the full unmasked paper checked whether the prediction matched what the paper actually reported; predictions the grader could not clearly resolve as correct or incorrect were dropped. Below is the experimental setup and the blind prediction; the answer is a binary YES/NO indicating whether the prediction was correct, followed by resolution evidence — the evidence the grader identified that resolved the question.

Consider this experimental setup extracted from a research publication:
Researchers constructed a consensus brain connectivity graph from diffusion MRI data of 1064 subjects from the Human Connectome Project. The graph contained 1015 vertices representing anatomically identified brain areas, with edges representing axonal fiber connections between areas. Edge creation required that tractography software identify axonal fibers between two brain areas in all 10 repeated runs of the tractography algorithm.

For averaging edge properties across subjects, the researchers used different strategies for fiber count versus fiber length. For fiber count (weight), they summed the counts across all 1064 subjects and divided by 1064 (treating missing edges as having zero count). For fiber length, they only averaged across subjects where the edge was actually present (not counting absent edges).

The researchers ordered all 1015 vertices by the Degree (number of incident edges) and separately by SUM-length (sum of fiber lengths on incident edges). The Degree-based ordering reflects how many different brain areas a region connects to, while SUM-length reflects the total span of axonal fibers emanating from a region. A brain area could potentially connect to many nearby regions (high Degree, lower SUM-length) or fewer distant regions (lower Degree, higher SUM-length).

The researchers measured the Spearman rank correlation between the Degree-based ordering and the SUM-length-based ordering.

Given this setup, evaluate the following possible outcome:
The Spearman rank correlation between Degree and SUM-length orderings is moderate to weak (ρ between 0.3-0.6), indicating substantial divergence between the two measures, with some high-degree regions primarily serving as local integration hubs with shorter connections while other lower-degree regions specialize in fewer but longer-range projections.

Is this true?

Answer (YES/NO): NO